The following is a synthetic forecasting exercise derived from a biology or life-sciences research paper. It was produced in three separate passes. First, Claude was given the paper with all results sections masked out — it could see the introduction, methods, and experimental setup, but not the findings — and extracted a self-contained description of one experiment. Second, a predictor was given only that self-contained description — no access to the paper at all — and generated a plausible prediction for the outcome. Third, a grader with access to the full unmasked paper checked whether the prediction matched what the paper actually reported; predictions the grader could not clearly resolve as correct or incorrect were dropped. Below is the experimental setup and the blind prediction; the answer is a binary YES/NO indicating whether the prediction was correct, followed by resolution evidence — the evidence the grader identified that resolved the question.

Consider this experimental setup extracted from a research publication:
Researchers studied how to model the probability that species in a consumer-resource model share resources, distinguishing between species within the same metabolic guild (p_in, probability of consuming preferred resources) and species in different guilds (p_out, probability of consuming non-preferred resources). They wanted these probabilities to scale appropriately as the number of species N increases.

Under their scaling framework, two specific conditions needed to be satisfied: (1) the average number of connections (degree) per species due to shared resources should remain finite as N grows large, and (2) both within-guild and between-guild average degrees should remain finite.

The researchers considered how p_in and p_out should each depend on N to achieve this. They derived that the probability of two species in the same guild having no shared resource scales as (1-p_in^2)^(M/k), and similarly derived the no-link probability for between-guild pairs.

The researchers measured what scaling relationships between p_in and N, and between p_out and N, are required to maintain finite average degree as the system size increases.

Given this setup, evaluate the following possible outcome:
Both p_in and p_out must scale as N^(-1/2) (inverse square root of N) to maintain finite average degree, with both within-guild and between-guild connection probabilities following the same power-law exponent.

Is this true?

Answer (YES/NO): NO